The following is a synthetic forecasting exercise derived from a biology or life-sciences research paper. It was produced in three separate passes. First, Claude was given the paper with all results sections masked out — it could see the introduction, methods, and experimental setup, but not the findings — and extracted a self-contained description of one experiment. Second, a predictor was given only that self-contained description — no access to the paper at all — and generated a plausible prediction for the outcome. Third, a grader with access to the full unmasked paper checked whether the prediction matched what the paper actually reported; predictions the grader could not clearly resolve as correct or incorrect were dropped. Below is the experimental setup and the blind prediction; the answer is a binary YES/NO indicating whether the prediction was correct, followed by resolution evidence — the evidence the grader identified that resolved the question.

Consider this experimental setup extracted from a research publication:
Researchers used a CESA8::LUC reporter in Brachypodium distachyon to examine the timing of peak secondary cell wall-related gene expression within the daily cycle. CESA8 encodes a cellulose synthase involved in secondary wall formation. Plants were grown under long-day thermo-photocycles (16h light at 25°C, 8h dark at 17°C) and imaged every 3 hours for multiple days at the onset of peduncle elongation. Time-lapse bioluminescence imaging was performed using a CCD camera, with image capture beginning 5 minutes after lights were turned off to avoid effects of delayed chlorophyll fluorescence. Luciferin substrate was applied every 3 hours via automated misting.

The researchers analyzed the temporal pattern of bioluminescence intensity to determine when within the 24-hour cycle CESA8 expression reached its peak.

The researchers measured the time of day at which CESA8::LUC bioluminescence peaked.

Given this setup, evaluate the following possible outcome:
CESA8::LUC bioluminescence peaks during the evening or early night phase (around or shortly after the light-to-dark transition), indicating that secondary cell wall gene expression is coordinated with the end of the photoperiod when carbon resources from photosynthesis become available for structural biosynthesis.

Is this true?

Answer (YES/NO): NO